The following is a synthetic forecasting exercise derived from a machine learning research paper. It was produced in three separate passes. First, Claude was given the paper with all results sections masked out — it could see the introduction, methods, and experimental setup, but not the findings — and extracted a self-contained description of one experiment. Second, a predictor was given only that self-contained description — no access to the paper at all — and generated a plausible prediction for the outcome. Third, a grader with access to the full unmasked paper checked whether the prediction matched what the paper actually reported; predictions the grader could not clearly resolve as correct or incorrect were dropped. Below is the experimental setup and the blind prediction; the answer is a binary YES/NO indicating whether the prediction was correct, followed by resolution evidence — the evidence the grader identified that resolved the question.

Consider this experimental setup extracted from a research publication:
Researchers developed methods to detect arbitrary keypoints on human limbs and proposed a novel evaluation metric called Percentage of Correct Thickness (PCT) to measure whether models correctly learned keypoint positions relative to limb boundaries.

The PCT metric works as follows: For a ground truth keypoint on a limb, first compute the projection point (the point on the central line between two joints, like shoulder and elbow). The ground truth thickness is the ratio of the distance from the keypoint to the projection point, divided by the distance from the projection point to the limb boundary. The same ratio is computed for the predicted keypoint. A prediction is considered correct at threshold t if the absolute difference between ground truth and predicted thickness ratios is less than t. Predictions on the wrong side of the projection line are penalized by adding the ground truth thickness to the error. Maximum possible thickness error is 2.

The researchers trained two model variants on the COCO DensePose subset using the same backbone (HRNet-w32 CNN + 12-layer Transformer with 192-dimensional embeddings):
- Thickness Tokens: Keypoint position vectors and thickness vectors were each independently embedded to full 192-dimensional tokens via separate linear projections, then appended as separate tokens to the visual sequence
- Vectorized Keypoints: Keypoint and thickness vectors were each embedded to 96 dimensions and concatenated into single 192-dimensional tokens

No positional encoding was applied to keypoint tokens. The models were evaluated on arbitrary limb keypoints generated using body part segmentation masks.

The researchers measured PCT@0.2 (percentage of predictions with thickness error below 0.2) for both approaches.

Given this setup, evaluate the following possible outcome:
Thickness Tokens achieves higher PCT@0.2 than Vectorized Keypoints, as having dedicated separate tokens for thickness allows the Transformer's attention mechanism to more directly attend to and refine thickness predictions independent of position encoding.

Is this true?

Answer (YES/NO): NO